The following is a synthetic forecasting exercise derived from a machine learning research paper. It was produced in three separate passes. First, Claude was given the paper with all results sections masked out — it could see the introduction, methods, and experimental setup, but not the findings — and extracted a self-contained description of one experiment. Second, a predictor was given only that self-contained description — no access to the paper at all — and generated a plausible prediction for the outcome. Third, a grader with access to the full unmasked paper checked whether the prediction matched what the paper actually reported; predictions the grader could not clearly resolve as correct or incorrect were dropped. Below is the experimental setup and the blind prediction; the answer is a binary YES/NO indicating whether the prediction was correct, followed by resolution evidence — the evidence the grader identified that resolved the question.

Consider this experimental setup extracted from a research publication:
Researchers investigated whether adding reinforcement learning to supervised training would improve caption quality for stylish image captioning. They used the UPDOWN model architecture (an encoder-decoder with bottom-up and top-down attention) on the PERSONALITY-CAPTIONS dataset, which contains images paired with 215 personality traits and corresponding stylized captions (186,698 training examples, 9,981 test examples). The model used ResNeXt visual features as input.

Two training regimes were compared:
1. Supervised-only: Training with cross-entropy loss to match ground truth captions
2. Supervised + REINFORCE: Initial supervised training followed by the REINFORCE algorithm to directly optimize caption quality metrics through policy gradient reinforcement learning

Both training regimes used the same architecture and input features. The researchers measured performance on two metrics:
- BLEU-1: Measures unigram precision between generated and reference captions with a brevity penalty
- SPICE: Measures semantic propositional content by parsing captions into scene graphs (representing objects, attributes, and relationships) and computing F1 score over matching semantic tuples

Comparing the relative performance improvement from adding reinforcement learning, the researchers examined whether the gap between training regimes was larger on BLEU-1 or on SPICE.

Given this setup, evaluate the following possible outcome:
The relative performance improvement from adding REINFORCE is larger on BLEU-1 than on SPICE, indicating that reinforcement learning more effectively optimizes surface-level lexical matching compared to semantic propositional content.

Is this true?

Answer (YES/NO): NO